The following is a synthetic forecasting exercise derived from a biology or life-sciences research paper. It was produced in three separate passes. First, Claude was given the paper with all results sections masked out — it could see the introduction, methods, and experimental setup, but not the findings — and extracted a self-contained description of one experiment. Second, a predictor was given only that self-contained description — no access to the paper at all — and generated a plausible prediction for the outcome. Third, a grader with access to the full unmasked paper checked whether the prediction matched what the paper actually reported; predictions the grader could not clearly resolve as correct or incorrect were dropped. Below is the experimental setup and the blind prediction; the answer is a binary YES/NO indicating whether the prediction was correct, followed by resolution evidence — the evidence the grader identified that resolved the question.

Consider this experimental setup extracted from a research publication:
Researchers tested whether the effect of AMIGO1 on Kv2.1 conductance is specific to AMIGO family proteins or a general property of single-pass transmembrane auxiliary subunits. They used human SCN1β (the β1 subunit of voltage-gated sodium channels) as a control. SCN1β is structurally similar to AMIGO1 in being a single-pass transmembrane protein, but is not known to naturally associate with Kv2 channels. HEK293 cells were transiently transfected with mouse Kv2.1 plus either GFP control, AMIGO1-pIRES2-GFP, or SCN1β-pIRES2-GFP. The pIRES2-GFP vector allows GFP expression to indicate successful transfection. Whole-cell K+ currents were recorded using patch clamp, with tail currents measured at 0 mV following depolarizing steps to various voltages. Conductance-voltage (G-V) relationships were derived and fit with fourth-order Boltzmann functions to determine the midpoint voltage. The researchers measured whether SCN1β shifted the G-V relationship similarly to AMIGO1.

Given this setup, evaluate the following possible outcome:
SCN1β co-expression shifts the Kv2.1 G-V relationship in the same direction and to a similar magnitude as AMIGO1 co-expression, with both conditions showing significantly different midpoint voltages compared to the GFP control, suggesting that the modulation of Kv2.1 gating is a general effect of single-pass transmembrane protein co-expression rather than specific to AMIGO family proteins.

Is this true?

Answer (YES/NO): NO